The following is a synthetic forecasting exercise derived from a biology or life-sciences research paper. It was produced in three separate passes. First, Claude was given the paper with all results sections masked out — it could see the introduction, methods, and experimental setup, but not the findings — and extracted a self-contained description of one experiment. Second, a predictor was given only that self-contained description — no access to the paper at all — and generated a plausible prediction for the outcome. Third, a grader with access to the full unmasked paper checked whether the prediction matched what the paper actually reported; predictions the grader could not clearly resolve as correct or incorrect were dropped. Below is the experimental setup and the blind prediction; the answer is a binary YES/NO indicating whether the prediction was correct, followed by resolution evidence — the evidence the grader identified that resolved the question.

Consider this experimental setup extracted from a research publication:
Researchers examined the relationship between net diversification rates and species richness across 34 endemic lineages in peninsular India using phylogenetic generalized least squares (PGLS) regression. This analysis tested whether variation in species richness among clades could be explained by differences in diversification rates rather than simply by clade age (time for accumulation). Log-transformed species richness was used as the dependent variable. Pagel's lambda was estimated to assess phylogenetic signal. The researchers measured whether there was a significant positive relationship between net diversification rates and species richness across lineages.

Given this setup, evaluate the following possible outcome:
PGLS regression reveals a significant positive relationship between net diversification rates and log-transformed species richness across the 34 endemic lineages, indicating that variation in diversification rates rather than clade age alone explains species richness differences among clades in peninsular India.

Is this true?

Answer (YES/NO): YES